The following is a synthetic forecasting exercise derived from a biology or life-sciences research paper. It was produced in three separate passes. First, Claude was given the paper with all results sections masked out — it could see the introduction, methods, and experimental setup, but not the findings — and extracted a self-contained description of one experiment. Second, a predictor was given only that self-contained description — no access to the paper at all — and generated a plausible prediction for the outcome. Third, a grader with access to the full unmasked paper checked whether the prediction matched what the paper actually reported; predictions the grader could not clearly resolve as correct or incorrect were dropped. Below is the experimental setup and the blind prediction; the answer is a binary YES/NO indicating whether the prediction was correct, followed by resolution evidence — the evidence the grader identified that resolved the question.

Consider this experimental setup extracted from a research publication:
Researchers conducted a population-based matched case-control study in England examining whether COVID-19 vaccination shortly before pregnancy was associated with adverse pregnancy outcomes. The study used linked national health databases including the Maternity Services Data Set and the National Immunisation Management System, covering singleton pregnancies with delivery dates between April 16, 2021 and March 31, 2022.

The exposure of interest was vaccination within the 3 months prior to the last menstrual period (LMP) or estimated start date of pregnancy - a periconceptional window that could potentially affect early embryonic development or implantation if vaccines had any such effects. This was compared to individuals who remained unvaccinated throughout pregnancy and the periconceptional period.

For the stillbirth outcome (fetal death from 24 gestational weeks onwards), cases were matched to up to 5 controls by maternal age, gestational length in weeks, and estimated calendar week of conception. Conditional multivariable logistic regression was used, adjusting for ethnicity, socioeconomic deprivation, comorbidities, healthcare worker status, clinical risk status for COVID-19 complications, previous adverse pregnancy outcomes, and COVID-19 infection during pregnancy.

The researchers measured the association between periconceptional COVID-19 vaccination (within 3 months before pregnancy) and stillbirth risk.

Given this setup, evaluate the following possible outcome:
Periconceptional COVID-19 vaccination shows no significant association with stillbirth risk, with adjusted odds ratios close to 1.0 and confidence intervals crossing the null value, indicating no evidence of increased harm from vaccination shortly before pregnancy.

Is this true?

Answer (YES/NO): NO